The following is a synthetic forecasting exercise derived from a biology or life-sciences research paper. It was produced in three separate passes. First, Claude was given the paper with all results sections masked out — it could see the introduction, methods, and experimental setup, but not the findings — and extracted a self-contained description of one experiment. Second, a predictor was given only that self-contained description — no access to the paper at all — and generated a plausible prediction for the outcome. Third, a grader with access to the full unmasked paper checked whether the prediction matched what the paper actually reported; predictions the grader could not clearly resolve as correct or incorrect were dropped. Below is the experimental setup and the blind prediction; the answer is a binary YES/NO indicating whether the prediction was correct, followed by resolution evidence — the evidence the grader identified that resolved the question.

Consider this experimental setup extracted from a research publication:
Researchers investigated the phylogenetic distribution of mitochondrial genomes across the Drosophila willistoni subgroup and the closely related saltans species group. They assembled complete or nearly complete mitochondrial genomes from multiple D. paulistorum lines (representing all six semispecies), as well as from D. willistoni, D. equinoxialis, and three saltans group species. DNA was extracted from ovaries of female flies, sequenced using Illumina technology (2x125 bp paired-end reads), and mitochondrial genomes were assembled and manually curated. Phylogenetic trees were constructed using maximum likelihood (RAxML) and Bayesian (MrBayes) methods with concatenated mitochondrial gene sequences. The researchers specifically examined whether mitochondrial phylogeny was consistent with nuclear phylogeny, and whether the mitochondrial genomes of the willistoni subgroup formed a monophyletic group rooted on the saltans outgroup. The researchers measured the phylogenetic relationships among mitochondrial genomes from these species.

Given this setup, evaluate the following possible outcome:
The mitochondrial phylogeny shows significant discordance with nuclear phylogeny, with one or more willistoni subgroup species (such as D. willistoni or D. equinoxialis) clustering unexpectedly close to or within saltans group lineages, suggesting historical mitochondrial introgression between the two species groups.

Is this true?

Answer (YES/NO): NO